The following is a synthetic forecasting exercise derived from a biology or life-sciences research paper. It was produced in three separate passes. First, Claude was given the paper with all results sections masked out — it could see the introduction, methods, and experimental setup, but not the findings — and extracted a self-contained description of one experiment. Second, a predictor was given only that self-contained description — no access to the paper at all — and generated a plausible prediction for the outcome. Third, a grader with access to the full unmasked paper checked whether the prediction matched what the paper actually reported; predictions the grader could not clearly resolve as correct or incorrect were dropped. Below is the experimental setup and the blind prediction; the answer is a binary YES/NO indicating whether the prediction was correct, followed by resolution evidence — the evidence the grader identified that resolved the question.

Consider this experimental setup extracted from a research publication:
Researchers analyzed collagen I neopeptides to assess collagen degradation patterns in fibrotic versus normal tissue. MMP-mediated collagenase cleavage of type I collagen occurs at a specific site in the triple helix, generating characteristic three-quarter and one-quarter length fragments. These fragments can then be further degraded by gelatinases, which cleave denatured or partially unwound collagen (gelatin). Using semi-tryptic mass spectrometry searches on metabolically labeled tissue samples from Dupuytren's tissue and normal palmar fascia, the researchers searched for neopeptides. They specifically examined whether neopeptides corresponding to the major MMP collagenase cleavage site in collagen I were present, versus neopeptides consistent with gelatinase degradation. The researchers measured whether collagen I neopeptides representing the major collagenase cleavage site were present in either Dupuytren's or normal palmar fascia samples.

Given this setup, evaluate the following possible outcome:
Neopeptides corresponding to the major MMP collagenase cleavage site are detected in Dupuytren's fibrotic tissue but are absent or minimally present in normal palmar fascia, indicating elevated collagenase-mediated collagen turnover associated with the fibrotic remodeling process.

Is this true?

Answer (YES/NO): NO